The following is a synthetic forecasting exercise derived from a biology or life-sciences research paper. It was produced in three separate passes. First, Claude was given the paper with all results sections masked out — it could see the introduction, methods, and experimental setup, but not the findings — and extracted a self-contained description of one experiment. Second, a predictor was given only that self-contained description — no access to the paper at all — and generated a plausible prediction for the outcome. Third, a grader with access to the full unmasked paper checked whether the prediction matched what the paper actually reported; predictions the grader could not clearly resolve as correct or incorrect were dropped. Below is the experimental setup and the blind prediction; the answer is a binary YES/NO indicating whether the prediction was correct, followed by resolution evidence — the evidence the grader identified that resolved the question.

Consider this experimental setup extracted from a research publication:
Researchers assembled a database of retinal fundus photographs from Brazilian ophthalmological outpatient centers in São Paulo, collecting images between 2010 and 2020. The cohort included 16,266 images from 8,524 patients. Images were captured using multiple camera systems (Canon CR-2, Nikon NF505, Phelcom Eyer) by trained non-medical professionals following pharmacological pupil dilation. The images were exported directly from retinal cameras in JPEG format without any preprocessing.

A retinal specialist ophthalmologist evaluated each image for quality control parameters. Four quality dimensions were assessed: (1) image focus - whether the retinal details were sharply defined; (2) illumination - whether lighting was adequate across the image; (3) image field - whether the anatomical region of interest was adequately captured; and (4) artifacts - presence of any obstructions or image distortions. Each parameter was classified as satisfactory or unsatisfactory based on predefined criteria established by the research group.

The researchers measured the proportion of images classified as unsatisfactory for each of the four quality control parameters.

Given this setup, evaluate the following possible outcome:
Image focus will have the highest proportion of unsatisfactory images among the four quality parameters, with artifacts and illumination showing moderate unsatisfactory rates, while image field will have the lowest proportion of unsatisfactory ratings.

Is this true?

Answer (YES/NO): NO